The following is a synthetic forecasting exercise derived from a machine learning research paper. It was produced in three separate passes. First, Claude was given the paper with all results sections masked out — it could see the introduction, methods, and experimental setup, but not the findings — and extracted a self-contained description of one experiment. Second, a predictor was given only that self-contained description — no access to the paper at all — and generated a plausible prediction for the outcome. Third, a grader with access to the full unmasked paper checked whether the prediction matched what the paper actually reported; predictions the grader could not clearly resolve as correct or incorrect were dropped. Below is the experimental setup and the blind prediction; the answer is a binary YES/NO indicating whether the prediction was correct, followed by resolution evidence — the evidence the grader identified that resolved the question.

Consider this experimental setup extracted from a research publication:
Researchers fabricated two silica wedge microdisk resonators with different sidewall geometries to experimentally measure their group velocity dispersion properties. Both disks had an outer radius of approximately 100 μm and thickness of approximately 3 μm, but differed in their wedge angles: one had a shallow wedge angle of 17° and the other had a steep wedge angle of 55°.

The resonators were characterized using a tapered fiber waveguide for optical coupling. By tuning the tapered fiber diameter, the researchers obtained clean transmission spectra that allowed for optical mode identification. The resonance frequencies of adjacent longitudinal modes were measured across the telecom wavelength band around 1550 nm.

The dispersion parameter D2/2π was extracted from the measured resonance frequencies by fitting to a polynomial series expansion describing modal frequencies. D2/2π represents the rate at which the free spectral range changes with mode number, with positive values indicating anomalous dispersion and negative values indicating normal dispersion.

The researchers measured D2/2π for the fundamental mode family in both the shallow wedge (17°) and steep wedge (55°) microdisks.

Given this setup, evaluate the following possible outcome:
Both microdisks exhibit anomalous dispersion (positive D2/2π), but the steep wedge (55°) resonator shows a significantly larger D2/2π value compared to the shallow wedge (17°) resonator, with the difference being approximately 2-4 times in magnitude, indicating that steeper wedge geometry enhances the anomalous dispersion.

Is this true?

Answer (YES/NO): NO